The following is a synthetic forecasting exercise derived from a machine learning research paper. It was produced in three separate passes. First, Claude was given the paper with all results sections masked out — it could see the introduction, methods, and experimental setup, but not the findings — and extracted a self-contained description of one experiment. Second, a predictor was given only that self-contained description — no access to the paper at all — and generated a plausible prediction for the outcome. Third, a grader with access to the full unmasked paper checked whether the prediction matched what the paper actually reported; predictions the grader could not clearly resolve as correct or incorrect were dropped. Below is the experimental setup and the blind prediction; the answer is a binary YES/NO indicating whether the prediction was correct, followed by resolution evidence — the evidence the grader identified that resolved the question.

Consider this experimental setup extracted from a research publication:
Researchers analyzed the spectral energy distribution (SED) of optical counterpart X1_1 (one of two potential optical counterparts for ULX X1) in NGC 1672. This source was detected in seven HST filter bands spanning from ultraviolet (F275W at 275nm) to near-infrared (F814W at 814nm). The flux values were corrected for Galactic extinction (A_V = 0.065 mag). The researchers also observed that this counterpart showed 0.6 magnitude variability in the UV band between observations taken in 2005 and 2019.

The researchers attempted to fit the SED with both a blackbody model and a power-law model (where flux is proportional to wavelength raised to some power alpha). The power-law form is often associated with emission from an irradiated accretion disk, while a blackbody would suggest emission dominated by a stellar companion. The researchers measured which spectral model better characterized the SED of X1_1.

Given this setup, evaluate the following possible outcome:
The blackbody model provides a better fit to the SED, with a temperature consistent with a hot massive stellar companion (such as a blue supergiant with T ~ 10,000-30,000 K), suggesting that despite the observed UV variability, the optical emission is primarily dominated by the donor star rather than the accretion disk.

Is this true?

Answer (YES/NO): NO